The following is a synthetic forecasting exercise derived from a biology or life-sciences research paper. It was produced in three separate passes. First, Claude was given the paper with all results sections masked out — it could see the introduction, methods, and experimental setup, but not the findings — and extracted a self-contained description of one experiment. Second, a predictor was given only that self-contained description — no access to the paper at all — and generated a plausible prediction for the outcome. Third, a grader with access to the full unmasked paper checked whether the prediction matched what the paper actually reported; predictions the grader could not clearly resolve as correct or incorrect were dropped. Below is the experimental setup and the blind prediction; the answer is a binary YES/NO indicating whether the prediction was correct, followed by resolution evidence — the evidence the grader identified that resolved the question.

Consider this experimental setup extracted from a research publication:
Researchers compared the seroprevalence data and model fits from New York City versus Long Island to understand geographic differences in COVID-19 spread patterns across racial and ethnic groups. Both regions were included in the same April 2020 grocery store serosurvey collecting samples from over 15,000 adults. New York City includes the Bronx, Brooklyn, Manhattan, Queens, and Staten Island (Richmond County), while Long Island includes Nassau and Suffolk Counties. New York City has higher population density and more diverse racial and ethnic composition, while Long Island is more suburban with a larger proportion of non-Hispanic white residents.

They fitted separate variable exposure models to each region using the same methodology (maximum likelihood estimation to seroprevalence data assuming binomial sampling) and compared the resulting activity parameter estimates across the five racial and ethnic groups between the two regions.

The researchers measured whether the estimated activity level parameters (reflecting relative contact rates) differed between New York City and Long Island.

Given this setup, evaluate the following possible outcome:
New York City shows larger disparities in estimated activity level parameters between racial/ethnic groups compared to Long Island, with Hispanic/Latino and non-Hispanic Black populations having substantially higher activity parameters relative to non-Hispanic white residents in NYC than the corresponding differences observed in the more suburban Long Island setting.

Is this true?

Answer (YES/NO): NO